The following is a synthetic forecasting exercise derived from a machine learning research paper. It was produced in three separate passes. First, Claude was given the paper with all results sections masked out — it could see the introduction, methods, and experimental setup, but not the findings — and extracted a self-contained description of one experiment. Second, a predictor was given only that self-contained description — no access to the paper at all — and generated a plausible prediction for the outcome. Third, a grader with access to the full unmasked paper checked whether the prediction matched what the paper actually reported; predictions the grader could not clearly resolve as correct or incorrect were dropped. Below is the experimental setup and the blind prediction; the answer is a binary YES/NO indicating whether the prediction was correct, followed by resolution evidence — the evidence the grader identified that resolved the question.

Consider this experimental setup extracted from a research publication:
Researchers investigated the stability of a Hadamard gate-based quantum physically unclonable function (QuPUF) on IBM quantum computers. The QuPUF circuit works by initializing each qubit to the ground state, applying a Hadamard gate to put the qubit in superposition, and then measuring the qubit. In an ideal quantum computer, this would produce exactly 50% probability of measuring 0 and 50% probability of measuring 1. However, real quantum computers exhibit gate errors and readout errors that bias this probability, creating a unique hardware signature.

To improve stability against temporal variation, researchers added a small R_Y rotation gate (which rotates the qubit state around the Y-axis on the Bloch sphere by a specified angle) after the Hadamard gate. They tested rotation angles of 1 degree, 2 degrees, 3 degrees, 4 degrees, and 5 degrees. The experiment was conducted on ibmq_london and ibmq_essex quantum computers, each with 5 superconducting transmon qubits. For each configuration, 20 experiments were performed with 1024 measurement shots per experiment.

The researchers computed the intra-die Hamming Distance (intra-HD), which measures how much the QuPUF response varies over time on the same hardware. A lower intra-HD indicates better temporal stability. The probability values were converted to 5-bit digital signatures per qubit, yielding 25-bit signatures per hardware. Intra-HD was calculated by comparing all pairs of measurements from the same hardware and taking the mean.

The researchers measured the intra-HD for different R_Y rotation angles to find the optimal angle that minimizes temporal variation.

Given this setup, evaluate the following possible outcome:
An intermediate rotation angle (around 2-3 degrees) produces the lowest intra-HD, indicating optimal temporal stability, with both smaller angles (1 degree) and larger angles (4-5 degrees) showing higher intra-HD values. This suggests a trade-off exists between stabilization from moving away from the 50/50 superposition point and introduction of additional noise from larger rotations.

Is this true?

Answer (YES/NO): YES